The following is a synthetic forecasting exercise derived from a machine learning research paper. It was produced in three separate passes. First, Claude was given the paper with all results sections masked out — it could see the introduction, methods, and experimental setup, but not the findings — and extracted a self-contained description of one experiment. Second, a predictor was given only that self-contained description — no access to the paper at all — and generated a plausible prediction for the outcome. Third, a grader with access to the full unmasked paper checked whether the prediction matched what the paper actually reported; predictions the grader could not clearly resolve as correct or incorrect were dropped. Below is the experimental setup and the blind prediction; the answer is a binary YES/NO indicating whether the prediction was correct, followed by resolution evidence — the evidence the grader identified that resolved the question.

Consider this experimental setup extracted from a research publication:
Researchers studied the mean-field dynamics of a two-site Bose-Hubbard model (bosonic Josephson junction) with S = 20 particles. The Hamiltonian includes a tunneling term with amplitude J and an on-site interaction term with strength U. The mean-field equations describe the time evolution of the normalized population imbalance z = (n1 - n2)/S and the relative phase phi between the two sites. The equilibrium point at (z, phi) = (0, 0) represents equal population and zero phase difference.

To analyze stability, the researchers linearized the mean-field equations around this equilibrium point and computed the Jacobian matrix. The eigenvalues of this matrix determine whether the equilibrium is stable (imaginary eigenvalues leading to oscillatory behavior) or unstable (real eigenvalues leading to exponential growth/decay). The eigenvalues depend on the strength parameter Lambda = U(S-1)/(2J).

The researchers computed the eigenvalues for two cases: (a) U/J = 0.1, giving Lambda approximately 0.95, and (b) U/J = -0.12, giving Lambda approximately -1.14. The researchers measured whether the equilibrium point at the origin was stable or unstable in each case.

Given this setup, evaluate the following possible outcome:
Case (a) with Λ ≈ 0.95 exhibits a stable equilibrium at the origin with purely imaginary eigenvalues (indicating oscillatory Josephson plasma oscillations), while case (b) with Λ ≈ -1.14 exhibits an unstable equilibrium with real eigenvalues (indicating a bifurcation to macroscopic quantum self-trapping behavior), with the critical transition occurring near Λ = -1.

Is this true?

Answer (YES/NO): NO